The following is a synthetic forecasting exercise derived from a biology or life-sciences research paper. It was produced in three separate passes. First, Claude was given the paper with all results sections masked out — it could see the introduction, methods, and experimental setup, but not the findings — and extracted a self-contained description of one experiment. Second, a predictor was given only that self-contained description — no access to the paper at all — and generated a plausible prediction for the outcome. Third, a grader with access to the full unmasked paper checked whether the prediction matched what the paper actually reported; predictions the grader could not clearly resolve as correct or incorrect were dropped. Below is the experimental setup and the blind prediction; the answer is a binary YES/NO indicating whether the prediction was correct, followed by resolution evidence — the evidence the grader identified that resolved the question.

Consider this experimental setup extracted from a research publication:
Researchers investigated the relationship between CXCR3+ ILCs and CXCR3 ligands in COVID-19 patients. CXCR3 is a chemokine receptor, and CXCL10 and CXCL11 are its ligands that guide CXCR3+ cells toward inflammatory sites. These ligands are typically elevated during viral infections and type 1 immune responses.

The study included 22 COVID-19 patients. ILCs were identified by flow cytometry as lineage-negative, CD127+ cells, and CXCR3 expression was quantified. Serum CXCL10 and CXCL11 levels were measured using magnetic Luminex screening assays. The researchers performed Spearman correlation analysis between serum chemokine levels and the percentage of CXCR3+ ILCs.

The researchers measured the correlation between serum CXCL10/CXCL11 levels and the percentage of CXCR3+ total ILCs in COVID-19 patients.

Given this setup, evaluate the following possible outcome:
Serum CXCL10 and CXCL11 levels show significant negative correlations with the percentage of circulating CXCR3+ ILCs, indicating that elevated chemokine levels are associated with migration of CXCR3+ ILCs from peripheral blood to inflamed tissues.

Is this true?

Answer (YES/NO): YES